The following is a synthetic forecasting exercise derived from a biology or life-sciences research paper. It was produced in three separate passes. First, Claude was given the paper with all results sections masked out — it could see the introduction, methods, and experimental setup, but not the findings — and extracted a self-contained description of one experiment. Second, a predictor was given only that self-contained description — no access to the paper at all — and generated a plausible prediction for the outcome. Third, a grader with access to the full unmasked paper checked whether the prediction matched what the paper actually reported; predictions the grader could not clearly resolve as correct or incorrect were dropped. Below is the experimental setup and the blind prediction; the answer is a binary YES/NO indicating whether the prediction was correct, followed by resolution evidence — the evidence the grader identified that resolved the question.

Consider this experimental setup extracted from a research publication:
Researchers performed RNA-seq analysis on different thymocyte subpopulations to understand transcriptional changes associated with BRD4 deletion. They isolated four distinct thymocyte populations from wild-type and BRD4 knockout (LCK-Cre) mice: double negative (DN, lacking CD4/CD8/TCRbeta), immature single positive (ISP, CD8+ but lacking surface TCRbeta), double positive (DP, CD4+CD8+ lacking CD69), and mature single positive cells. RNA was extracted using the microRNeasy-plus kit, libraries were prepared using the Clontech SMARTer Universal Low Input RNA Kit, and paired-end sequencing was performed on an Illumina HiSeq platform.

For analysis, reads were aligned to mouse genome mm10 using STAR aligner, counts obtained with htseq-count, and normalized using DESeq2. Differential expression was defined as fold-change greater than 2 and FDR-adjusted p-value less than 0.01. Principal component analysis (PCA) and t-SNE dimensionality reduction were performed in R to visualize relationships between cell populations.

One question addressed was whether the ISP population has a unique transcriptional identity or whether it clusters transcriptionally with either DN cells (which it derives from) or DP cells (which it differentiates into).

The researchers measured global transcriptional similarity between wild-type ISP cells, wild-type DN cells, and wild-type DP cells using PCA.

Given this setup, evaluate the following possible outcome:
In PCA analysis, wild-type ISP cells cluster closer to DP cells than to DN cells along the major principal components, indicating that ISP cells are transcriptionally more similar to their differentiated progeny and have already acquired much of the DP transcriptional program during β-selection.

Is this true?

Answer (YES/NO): NO